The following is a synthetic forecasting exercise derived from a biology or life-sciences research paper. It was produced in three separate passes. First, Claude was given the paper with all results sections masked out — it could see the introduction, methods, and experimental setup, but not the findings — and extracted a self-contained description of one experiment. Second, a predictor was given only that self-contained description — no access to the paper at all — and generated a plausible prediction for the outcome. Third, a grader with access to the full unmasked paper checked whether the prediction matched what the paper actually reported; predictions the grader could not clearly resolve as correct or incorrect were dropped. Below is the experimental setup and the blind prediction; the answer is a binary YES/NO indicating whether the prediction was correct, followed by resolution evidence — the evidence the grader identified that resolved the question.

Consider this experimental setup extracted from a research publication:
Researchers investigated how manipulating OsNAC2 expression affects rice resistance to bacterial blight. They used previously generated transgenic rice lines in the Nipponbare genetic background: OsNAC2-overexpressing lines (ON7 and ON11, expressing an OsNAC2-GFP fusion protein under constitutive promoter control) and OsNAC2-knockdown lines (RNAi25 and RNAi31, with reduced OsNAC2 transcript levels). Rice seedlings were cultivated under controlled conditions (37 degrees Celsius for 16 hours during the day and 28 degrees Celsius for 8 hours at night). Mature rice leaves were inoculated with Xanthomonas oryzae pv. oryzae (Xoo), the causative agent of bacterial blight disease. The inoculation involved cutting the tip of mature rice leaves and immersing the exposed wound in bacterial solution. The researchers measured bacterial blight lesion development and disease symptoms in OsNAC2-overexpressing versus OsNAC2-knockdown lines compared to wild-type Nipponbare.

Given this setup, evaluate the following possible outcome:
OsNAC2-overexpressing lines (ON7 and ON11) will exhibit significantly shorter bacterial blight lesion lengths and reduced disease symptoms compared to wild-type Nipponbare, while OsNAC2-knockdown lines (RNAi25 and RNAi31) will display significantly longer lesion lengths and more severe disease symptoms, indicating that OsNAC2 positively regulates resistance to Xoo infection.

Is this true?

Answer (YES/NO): NO